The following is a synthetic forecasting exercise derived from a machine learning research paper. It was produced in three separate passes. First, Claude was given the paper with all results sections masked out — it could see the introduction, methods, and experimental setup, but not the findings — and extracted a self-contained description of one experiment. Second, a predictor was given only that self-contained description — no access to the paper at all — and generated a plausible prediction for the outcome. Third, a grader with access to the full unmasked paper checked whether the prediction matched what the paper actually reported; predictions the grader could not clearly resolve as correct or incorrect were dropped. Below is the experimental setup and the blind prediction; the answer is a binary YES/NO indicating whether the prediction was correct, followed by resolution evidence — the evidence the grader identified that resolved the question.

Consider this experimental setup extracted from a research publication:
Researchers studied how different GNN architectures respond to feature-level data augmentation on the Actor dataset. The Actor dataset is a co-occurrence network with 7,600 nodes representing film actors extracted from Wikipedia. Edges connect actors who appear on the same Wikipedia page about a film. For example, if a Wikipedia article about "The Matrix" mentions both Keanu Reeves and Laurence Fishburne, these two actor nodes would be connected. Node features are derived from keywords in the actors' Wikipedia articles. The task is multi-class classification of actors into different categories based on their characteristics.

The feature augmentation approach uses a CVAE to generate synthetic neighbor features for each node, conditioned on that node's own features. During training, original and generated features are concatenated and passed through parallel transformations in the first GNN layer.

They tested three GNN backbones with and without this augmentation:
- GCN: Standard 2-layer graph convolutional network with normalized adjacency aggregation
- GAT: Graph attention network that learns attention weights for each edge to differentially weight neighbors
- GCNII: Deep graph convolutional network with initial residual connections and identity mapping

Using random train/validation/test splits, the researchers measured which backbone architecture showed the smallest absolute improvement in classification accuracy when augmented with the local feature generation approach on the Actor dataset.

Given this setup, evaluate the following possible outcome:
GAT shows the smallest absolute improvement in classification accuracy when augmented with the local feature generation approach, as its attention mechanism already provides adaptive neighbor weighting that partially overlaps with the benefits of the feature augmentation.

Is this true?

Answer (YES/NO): YES